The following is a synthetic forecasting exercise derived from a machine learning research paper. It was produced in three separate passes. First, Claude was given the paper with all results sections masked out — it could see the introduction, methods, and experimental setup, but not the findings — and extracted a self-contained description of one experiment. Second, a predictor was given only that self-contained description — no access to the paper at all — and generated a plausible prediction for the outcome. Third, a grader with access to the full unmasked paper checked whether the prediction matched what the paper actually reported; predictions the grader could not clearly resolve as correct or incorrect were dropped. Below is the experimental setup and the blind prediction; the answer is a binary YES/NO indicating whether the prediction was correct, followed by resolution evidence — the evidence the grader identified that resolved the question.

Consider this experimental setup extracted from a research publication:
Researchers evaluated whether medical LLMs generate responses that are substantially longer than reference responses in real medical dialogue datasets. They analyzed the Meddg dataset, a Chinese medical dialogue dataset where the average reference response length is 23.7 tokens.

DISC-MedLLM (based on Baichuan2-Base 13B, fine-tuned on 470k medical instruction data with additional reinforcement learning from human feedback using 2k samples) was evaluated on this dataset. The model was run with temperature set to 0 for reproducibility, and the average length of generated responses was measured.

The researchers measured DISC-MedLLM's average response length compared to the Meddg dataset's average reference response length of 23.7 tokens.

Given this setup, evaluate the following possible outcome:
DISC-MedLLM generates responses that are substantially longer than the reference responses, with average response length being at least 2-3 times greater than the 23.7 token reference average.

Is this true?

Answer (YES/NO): YES